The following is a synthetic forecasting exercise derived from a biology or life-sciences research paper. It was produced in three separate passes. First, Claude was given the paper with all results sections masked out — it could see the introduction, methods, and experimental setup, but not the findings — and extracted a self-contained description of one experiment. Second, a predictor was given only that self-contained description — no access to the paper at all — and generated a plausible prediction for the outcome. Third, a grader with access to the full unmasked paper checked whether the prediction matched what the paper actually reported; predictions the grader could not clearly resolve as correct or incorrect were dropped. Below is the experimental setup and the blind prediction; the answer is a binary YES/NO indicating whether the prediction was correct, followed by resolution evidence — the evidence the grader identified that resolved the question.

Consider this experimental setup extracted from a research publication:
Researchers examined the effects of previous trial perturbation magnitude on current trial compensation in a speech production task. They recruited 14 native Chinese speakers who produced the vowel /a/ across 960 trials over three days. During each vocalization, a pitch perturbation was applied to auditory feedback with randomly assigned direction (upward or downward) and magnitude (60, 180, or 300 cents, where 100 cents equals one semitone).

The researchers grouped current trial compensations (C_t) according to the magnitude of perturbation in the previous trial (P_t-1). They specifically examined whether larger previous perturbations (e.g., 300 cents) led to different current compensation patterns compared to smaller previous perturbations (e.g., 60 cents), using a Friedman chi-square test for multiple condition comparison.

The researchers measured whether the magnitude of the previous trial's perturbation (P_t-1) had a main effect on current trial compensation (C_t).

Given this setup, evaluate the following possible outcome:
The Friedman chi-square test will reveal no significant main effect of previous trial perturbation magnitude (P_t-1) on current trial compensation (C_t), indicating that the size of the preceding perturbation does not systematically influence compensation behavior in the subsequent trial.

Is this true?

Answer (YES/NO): YES